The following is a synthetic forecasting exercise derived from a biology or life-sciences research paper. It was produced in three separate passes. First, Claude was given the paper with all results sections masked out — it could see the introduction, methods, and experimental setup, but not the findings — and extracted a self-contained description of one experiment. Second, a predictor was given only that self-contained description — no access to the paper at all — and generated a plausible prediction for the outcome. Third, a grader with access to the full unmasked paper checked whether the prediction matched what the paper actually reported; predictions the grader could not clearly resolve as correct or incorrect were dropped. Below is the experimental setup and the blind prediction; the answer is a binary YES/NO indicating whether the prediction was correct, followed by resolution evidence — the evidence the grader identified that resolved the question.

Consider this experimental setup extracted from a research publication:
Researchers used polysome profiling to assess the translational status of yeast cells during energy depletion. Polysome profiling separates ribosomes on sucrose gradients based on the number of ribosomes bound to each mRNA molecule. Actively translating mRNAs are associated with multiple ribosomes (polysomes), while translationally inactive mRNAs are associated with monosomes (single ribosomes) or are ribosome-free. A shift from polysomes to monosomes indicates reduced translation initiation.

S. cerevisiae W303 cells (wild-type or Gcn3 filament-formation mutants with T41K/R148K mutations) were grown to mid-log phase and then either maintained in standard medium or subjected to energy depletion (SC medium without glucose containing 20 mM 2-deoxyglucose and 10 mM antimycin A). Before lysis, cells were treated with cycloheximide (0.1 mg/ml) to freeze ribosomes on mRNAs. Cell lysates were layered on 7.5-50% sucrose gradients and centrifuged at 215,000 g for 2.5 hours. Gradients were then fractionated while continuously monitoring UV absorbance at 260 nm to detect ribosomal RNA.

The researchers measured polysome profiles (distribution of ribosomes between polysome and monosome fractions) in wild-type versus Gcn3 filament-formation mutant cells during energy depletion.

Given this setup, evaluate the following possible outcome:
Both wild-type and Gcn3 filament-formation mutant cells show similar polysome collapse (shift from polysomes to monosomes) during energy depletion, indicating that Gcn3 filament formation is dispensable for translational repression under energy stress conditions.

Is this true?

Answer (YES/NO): NO